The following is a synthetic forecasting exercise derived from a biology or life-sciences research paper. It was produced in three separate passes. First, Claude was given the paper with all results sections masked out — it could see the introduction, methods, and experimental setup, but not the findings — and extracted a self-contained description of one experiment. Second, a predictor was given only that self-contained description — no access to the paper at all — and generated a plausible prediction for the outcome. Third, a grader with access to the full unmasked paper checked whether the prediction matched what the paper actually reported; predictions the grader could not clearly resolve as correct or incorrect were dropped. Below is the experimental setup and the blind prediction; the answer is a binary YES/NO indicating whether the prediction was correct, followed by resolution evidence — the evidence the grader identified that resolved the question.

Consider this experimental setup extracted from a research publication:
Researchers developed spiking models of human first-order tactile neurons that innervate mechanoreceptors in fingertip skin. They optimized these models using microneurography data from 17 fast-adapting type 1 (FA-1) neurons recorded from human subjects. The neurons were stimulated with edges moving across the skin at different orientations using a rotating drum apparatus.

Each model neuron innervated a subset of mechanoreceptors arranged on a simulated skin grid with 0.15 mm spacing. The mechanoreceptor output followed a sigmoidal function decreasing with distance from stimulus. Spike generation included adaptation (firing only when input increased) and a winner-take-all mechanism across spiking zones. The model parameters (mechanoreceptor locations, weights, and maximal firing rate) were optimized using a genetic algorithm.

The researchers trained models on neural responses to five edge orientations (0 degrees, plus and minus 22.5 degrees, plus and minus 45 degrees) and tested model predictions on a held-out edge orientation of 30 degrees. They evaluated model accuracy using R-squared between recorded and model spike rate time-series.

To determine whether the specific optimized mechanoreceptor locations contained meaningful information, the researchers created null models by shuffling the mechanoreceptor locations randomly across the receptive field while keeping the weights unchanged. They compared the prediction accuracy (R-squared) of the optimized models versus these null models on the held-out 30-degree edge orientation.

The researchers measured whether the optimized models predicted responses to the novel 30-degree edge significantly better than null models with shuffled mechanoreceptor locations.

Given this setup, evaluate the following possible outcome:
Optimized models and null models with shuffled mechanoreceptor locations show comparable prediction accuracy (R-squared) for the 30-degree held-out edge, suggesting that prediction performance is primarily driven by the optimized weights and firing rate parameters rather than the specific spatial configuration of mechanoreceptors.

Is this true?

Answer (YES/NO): NO